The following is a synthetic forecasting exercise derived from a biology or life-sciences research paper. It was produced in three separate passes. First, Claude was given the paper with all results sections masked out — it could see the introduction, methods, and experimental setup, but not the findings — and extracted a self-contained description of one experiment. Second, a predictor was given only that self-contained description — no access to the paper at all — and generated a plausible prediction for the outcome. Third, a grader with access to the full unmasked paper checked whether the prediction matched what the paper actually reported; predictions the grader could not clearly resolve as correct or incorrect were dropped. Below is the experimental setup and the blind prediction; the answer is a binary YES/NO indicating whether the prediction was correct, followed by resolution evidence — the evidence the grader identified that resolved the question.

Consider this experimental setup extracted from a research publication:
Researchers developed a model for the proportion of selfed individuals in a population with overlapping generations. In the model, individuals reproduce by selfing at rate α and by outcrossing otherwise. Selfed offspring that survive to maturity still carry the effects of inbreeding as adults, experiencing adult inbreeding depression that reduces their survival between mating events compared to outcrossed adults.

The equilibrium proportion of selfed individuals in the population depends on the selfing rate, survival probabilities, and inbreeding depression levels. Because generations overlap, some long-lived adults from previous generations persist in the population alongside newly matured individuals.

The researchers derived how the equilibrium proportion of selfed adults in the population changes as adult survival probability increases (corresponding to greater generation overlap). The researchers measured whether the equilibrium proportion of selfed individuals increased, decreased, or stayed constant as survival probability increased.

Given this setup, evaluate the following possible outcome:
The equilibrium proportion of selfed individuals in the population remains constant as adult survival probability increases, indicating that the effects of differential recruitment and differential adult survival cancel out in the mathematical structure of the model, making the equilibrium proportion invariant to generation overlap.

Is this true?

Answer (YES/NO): NO